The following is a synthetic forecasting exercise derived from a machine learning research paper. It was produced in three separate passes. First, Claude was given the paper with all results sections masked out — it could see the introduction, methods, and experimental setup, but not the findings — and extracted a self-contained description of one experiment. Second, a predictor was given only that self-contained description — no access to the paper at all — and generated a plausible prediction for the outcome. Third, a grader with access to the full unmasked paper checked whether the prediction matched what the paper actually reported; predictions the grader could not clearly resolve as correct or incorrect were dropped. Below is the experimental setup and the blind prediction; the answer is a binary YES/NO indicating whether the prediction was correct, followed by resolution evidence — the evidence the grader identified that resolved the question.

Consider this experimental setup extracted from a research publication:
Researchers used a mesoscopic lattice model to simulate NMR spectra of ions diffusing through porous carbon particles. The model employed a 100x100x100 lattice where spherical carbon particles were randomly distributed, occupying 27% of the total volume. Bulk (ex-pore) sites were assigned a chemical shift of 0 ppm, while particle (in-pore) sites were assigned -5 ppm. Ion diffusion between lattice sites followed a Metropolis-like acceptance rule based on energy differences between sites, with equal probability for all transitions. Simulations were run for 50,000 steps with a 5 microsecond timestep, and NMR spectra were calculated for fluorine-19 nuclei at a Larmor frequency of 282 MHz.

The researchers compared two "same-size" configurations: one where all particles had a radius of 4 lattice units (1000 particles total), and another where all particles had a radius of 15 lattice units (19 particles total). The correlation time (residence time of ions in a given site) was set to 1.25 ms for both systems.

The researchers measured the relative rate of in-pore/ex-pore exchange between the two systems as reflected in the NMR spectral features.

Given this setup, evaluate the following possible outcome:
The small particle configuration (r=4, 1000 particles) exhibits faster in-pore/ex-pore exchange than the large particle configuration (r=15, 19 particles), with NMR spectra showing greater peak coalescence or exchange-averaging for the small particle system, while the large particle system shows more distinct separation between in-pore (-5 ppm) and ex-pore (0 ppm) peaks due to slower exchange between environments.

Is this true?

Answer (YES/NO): NO